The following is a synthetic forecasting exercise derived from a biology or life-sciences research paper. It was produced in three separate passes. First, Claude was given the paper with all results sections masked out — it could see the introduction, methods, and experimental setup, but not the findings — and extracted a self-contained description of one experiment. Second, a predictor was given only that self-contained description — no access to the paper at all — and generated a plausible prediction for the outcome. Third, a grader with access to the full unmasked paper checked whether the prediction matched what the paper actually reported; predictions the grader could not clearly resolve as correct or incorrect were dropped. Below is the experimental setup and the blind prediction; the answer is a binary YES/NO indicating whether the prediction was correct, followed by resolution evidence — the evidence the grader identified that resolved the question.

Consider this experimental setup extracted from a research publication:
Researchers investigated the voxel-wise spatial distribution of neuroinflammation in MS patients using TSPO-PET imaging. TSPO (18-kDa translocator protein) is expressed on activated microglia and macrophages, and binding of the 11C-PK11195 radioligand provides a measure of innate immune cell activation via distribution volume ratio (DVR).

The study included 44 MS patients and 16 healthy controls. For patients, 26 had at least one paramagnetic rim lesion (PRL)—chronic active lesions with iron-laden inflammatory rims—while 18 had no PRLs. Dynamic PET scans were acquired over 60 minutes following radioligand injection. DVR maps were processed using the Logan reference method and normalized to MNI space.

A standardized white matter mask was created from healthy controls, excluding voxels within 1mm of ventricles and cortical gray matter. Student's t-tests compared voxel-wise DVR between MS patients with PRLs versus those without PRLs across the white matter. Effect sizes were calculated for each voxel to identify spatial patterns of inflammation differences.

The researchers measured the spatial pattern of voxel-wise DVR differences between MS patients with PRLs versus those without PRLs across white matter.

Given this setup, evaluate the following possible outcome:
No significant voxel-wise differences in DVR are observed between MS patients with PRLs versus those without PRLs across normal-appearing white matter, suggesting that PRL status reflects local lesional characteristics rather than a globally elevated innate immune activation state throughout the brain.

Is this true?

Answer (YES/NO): NO